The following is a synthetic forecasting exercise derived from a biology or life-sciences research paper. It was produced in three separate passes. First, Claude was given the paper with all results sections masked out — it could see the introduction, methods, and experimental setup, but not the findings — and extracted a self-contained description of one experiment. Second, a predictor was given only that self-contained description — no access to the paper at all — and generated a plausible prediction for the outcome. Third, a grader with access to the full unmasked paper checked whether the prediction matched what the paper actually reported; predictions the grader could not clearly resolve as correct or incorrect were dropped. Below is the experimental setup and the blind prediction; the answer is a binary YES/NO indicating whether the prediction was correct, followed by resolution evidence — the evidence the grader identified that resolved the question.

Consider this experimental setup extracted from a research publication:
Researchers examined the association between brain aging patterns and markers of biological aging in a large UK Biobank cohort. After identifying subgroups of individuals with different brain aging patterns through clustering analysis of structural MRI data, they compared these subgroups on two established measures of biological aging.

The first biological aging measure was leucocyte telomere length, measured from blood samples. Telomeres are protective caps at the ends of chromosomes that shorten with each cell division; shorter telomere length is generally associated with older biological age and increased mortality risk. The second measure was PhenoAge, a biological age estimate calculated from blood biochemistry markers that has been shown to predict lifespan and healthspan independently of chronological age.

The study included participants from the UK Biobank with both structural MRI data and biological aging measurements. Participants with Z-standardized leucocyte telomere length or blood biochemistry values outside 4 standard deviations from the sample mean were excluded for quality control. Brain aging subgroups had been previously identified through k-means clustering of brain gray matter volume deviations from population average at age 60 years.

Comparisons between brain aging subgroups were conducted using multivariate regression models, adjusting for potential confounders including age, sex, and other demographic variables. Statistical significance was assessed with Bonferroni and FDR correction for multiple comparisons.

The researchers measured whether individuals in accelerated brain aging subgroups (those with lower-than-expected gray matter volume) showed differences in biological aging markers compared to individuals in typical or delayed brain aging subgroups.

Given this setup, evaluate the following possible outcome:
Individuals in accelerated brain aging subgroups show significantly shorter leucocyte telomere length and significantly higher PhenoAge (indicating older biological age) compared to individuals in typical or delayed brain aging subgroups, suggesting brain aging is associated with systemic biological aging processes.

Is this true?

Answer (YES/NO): YES